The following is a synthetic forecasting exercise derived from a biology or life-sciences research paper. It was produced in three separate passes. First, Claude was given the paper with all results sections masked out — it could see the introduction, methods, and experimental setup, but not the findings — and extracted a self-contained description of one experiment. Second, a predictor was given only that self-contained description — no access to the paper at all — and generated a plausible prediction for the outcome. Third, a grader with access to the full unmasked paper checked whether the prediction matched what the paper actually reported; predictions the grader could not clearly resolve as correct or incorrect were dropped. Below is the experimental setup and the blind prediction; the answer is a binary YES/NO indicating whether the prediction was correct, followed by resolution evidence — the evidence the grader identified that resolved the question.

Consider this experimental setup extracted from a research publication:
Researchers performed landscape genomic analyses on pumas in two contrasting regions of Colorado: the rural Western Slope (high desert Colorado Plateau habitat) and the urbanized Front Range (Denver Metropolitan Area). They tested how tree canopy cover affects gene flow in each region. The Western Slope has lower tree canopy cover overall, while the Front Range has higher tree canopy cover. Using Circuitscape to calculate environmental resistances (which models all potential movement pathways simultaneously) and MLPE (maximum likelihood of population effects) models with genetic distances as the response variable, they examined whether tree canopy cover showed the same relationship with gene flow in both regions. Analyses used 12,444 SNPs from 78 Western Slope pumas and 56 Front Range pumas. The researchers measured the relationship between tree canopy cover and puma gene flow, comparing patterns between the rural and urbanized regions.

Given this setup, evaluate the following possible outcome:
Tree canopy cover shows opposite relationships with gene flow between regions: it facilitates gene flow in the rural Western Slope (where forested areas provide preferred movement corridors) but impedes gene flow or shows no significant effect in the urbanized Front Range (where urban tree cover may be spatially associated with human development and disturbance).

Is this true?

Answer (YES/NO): YES